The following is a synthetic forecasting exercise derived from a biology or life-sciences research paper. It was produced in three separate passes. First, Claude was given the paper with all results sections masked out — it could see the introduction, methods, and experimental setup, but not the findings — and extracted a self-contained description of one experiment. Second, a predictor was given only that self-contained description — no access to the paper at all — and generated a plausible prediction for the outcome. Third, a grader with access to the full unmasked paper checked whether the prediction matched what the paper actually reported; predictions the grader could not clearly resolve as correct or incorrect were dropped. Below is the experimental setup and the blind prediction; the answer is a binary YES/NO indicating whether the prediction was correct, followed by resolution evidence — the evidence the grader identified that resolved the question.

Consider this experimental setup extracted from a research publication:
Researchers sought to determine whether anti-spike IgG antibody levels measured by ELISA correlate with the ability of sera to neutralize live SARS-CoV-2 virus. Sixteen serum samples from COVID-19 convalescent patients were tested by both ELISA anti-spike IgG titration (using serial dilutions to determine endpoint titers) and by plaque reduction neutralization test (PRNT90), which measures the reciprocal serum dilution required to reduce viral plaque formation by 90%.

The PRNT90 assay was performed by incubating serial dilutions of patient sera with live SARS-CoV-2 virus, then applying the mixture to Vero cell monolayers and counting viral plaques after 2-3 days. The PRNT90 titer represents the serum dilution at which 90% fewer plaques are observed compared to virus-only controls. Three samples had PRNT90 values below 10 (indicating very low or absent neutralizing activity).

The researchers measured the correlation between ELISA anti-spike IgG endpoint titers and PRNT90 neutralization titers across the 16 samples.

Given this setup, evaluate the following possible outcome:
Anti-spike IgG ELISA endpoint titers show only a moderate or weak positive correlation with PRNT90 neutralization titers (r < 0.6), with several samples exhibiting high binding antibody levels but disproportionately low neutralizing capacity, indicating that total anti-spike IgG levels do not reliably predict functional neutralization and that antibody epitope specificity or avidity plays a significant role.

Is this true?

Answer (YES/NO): NO